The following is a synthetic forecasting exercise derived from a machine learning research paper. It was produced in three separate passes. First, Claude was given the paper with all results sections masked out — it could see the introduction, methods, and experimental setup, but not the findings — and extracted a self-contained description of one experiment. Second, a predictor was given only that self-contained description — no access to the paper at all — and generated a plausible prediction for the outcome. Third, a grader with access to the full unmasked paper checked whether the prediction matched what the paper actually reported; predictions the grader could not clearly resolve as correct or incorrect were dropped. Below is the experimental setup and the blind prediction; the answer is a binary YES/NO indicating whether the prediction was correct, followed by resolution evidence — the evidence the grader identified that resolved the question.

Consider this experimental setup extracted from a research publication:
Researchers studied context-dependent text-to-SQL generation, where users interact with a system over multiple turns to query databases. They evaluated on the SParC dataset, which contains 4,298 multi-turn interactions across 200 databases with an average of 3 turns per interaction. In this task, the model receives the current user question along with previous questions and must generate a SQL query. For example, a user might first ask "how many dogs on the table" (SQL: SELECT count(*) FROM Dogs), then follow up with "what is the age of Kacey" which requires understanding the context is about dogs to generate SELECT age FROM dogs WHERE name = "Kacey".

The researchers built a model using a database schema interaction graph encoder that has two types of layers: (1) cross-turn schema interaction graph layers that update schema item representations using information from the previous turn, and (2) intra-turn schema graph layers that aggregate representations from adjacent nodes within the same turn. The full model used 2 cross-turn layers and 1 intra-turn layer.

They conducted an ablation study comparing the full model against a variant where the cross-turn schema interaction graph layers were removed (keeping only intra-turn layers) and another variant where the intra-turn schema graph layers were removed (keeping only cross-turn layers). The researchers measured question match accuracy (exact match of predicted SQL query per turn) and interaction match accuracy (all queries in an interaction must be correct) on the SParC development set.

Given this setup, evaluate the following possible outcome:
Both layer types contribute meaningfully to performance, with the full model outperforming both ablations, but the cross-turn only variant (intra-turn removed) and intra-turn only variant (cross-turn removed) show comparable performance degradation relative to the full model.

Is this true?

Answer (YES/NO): NO